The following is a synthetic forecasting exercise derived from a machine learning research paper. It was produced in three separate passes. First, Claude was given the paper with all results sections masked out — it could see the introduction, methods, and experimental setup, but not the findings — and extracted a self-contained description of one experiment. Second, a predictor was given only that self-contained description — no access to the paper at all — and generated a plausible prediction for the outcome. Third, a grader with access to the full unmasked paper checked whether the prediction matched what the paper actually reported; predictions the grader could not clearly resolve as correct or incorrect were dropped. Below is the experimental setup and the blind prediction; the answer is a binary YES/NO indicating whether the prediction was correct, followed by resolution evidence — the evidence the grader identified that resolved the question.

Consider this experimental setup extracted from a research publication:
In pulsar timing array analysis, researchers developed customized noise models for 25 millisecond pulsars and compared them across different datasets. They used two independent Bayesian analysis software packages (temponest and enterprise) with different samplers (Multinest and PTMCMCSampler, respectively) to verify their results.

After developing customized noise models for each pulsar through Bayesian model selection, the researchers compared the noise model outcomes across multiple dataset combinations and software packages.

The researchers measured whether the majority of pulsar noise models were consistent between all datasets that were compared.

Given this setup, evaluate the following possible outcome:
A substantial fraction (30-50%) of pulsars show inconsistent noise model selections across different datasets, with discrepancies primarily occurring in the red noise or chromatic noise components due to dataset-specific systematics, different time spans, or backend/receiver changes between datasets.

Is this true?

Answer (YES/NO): NO